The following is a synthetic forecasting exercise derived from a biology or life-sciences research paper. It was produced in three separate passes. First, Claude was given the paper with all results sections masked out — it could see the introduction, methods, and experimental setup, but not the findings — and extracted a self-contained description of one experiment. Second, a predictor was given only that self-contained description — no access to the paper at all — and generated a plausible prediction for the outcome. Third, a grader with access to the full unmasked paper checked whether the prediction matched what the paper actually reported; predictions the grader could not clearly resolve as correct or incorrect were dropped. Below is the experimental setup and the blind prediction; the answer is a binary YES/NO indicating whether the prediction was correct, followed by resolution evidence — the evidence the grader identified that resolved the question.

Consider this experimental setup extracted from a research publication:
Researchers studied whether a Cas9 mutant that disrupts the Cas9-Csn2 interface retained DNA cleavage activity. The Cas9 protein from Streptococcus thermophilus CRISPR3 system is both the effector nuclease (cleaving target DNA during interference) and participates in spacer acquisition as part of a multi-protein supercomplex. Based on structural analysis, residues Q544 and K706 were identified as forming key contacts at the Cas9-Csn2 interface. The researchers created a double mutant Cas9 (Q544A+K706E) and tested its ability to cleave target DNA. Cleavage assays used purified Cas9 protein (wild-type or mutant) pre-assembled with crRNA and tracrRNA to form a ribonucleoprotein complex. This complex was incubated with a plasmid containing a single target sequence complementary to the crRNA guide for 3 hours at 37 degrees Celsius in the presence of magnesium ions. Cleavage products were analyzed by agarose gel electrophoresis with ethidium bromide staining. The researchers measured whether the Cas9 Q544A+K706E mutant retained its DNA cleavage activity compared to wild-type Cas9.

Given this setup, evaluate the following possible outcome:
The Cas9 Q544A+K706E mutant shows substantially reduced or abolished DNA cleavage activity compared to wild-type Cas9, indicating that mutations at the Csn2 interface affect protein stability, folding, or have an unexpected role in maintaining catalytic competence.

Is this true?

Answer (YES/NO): NO